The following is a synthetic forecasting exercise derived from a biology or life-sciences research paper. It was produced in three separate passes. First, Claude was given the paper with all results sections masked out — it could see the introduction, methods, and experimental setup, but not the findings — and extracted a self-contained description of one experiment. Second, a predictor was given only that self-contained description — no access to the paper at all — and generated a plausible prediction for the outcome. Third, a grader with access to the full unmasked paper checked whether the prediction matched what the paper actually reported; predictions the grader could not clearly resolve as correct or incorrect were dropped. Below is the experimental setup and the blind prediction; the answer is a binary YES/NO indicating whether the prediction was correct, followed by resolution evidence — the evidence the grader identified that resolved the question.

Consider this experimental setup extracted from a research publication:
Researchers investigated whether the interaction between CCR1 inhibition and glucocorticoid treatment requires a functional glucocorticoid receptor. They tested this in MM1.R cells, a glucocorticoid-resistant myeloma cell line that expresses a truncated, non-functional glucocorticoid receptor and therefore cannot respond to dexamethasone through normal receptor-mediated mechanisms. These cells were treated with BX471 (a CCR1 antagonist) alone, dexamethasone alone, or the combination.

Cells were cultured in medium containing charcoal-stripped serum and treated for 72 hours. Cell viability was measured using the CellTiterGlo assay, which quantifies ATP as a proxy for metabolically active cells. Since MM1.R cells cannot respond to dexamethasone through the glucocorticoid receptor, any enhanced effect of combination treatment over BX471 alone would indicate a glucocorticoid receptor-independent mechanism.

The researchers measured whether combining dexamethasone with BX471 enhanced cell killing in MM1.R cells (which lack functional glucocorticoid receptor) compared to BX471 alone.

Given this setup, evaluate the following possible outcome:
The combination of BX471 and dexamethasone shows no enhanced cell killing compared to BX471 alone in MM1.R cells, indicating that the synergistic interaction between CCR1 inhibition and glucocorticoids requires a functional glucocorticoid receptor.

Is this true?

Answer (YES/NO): YES